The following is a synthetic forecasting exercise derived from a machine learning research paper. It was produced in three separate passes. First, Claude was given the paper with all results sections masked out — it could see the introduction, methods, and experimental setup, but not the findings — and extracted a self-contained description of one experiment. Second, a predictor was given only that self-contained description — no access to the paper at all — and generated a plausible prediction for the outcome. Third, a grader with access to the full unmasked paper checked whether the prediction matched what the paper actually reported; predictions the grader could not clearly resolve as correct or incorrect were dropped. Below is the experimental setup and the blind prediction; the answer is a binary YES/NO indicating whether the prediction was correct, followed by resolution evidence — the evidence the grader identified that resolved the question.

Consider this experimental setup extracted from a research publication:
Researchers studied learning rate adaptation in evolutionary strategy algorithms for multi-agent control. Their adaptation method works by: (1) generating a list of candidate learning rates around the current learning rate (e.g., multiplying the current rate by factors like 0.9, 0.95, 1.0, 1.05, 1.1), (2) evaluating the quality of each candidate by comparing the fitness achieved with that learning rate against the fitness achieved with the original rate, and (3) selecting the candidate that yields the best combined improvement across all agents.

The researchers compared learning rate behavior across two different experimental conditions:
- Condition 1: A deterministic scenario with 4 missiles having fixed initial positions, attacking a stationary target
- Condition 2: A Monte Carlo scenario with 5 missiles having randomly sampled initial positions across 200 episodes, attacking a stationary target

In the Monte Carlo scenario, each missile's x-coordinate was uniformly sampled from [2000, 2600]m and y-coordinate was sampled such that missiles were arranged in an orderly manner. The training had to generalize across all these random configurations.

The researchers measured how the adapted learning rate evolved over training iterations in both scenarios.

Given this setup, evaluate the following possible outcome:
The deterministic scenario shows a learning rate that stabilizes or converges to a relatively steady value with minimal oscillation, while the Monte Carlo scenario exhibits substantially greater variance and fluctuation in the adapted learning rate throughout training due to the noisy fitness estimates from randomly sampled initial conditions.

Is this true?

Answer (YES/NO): YES